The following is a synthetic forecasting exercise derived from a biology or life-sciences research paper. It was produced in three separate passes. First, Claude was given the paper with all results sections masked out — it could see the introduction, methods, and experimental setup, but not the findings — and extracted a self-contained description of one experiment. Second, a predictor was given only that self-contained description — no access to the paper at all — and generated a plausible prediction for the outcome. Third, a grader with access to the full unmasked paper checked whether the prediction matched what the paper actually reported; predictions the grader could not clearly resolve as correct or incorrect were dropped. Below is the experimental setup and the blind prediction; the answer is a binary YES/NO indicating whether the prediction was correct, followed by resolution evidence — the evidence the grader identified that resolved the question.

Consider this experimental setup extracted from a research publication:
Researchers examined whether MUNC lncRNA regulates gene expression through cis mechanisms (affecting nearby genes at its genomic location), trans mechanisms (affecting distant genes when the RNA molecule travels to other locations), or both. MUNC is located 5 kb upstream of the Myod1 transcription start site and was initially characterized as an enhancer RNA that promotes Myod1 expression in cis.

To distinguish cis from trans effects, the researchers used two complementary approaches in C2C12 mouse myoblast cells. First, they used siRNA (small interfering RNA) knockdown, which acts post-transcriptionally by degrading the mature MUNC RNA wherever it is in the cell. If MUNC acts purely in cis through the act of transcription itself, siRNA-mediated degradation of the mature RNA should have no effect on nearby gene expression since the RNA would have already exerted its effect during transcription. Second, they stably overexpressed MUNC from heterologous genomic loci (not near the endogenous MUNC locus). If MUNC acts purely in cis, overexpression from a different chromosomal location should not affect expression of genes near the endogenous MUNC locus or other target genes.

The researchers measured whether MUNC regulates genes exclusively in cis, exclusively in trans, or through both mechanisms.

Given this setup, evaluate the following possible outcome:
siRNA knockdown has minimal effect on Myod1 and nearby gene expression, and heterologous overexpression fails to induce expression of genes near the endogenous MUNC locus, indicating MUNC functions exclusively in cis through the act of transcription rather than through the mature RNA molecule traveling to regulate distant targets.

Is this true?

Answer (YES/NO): NO